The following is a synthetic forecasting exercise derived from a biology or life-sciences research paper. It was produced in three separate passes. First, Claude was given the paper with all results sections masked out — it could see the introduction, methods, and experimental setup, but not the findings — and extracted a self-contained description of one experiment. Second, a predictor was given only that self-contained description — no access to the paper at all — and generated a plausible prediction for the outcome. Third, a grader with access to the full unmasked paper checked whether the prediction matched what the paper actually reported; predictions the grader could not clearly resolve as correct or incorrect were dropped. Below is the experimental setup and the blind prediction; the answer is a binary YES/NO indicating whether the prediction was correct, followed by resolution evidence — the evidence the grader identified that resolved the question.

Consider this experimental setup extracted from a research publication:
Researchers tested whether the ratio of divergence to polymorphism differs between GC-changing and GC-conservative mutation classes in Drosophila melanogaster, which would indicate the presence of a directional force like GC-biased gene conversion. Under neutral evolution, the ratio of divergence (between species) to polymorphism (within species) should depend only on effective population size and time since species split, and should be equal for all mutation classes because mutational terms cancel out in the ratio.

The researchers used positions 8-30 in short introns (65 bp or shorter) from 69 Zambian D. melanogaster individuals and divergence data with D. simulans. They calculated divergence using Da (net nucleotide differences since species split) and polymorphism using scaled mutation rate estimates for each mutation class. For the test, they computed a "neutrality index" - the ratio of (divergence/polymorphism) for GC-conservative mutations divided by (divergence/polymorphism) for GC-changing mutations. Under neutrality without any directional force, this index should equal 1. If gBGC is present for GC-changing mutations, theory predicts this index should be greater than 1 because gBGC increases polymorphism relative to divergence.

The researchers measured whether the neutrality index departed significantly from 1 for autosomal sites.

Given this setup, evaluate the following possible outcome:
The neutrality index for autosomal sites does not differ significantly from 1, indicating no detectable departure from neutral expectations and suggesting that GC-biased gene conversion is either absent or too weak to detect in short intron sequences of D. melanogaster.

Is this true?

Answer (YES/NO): NO